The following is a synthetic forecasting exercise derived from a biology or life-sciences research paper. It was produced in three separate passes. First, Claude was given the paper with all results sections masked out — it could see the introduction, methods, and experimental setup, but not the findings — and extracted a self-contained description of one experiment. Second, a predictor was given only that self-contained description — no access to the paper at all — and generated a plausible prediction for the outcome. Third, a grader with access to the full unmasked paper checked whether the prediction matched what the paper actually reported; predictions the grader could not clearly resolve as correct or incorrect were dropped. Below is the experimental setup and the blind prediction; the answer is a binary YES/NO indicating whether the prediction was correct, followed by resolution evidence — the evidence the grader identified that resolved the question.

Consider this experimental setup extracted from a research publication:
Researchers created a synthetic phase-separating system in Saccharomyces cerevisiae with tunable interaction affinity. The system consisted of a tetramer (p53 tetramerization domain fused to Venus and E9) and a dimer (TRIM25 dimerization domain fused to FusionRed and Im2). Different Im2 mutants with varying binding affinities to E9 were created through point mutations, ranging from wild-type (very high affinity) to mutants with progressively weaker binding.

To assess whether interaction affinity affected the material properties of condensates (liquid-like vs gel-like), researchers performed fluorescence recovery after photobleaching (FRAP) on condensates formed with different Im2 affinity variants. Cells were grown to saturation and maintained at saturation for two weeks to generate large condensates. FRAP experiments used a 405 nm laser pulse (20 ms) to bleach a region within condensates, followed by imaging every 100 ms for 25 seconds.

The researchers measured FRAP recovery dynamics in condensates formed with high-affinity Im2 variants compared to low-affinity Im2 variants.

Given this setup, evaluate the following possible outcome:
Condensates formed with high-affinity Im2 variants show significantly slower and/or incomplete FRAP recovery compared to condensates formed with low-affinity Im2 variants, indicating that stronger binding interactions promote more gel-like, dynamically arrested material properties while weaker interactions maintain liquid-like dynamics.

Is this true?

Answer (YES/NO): YES